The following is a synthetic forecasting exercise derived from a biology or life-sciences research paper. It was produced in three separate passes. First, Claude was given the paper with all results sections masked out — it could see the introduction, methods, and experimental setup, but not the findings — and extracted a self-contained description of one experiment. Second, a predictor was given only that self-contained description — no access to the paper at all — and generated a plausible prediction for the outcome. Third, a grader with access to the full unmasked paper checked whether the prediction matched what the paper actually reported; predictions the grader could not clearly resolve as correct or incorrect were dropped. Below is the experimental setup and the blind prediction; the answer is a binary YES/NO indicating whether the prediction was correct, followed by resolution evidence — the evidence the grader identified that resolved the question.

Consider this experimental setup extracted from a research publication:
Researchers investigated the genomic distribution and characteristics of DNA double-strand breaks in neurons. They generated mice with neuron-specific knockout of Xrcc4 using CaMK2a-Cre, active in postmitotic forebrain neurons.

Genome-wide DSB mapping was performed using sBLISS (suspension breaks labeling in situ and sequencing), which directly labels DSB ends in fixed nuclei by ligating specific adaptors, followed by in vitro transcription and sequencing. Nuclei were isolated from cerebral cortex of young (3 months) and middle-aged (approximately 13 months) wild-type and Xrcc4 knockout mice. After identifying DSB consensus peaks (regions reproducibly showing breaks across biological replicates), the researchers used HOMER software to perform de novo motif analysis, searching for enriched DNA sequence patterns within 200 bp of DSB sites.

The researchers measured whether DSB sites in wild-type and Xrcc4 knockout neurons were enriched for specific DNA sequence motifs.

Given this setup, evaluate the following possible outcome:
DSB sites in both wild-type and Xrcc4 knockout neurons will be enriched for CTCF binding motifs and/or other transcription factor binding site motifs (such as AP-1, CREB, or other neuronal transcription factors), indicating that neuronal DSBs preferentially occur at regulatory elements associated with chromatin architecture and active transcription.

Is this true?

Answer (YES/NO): NO